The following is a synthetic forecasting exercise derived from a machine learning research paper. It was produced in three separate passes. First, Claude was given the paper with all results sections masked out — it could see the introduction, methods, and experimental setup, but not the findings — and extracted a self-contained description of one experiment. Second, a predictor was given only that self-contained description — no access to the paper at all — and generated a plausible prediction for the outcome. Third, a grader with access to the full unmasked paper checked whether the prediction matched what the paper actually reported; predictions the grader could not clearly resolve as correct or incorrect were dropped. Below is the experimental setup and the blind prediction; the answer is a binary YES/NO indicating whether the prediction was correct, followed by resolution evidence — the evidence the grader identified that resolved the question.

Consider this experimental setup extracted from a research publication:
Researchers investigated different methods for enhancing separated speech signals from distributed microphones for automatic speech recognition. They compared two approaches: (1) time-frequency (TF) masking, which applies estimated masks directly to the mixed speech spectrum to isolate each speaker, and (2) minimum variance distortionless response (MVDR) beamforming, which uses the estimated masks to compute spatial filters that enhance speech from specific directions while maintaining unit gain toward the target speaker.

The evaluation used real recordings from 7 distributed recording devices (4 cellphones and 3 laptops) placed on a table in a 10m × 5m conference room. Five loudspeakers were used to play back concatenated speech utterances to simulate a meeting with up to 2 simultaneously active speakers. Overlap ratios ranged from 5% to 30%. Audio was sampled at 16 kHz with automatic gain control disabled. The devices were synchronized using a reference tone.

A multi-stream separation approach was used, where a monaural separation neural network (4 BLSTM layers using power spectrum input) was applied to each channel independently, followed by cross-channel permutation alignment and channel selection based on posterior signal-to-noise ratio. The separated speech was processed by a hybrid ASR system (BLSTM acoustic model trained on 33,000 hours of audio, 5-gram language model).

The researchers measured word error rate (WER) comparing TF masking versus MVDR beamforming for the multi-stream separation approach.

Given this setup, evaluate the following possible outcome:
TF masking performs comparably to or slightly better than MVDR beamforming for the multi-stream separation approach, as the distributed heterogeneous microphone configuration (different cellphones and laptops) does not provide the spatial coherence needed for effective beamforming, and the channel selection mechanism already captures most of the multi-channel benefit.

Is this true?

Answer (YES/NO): NO